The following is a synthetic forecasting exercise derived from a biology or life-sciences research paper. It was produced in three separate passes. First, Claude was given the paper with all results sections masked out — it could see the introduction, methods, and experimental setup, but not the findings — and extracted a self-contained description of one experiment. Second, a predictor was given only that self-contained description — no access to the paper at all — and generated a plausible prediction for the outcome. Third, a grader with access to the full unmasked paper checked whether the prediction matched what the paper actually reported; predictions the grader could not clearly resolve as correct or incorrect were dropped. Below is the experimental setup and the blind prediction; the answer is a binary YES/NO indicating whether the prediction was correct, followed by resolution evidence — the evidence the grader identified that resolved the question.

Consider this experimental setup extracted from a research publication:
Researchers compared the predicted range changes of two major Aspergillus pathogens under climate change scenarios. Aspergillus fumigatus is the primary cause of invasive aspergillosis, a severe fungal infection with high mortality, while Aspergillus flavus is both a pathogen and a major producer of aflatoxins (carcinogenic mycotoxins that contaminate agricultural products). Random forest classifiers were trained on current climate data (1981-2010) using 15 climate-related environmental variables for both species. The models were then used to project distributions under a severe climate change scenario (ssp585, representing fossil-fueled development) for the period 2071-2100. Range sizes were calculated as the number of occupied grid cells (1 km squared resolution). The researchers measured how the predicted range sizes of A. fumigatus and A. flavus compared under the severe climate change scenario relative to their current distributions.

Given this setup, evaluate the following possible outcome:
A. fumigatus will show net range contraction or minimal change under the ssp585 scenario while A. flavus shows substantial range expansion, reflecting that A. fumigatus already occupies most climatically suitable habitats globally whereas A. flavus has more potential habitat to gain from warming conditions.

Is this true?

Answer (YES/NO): NO